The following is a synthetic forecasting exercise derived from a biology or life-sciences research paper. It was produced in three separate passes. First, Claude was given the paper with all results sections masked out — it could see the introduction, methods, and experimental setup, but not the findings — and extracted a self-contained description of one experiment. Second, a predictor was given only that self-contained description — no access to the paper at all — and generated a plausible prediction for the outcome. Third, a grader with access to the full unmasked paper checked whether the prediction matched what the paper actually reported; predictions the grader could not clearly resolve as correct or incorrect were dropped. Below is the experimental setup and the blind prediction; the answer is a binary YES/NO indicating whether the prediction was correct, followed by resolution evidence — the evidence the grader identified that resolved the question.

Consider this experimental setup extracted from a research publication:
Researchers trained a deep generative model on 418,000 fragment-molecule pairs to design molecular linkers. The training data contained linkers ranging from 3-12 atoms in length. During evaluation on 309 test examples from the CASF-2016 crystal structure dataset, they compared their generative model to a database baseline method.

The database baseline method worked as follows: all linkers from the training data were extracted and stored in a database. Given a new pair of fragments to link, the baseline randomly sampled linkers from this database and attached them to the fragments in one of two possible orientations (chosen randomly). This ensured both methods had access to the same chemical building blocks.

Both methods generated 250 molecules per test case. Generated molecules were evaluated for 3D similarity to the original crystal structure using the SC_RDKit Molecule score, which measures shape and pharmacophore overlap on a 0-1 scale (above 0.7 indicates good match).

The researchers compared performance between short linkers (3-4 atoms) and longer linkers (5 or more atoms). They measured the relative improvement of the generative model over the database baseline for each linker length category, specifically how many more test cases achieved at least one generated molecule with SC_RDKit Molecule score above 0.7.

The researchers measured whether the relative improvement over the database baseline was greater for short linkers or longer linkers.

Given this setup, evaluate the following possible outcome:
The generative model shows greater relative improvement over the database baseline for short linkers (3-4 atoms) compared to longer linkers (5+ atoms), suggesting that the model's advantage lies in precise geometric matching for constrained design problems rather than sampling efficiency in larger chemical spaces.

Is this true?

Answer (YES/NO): NO